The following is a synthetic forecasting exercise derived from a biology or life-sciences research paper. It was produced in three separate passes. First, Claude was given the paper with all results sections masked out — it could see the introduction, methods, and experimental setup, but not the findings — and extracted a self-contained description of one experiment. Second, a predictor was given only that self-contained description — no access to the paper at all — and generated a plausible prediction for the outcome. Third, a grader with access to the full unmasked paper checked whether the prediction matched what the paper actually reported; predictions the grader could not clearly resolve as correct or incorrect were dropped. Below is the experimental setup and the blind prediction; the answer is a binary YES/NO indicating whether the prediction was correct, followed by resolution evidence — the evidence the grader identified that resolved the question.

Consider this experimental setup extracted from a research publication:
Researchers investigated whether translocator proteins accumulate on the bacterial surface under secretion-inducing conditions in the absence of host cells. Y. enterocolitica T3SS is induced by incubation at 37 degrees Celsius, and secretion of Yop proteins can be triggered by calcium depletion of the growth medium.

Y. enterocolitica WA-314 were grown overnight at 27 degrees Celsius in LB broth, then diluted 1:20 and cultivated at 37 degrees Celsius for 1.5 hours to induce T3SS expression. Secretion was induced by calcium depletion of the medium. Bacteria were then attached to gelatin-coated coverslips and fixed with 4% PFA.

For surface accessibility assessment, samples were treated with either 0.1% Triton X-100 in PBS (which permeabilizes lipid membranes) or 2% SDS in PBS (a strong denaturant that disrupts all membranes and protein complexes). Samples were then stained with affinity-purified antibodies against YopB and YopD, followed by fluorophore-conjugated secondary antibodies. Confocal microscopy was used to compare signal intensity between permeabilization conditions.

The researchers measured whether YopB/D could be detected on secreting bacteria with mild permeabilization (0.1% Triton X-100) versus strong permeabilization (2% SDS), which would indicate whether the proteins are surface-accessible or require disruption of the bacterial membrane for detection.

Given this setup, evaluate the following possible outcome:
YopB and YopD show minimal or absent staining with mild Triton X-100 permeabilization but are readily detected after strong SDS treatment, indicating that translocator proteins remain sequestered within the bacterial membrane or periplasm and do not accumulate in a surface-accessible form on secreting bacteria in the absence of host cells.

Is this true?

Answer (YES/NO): NO